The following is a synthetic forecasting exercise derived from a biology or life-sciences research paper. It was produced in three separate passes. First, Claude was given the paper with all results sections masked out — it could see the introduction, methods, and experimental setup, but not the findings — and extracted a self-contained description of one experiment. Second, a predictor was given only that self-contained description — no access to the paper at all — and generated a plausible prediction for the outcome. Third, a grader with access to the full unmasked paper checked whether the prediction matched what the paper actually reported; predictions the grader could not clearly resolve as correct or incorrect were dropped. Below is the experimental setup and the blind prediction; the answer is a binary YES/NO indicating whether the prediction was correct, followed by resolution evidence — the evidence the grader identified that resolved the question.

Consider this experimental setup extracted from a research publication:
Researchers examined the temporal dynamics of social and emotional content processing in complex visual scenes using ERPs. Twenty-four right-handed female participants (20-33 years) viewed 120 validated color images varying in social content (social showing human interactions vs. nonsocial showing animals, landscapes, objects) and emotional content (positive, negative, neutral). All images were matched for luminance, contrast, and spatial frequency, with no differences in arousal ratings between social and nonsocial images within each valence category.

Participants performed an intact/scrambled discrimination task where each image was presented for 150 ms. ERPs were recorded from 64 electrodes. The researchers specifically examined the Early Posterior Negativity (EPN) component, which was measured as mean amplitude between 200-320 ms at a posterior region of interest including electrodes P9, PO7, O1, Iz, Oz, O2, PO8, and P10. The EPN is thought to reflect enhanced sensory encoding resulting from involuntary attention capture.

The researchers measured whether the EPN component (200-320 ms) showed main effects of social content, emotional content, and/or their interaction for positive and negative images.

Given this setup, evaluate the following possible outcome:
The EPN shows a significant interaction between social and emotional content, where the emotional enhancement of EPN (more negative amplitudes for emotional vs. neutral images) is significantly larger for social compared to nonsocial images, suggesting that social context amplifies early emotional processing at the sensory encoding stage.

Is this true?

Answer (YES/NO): NO